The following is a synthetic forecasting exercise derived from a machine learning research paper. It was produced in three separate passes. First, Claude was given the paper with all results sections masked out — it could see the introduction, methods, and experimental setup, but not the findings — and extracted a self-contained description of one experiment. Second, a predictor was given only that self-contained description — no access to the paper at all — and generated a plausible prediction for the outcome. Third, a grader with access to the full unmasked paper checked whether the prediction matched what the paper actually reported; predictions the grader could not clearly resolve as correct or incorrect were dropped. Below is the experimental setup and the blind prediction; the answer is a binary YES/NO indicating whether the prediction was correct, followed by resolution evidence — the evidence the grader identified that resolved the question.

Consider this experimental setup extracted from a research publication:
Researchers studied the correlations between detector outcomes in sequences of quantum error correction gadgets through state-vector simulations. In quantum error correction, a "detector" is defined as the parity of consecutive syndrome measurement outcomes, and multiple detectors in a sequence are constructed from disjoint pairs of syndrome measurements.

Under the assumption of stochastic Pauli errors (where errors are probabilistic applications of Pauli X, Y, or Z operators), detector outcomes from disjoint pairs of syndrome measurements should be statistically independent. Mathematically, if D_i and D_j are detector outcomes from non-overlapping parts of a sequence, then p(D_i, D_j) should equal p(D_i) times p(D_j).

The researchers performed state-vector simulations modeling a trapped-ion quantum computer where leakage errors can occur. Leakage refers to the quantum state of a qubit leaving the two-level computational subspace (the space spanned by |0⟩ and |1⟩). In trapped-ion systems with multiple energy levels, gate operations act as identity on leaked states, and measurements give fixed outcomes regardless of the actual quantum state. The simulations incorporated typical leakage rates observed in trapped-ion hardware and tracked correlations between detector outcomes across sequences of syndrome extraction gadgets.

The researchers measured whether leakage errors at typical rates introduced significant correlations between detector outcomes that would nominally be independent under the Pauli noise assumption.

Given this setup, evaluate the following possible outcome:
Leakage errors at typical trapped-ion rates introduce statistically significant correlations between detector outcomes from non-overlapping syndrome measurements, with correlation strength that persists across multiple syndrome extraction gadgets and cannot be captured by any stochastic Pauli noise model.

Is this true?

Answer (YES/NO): YES